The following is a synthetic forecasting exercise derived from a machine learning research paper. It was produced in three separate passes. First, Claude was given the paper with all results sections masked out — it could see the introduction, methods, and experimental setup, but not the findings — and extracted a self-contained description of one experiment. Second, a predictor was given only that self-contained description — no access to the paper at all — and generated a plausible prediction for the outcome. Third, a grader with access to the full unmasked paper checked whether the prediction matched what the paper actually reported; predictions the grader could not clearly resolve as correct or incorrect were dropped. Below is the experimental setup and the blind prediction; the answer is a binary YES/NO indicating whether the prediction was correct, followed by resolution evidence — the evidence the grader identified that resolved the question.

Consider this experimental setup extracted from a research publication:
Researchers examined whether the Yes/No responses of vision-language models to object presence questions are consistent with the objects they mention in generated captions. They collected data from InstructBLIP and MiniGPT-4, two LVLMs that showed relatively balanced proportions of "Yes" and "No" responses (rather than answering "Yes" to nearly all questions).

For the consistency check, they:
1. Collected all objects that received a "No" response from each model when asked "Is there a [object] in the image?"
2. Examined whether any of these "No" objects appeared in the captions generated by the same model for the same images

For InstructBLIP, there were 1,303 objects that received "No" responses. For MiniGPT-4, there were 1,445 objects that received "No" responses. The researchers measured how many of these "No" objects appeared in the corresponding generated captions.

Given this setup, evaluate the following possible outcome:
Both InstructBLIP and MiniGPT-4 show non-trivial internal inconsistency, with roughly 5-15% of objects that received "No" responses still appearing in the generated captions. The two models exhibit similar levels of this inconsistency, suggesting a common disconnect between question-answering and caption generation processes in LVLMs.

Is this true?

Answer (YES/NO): NO